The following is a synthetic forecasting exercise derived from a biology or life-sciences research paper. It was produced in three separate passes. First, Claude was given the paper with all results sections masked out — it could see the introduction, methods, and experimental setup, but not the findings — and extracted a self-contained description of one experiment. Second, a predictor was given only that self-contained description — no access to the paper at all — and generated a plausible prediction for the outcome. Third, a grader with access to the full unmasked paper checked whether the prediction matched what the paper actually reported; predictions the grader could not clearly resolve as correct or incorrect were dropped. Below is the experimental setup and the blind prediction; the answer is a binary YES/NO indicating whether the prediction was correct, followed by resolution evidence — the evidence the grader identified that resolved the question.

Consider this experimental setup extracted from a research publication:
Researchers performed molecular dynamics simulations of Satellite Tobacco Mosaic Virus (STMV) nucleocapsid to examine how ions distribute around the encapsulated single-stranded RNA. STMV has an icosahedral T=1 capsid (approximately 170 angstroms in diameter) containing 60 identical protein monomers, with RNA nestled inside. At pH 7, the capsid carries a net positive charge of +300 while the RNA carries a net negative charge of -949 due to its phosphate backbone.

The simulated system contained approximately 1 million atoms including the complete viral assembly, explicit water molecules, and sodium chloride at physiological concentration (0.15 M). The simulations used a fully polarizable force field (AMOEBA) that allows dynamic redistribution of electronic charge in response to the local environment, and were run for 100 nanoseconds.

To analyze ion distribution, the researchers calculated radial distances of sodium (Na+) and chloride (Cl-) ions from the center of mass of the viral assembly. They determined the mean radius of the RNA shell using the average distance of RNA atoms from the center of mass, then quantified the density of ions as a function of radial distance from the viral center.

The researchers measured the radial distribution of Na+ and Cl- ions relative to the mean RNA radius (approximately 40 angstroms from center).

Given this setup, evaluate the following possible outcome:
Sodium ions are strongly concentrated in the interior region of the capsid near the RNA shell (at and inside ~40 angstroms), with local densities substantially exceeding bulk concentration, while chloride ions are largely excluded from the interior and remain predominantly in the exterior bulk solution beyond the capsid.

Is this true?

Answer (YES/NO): YES